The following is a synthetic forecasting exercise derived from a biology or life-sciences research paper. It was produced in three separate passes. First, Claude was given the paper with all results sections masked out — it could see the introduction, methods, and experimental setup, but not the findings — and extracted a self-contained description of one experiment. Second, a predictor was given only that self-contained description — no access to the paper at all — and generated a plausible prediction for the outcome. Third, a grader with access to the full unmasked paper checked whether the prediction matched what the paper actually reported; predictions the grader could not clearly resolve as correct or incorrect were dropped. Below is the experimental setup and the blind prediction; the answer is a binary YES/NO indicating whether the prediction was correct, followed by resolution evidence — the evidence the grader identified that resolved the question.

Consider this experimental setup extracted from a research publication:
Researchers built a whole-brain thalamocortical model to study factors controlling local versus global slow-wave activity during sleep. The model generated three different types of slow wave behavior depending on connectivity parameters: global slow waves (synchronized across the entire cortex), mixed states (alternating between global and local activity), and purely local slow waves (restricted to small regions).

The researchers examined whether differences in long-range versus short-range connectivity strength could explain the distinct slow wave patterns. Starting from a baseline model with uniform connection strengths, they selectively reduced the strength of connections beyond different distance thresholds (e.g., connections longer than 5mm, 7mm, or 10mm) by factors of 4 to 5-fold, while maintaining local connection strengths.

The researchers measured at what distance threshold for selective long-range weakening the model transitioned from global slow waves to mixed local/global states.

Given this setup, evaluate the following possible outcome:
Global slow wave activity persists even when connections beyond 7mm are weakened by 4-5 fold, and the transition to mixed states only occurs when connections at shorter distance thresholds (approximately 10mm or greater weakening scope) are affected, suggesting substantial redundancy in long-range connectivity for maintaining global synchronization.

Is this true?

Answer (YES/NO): NO